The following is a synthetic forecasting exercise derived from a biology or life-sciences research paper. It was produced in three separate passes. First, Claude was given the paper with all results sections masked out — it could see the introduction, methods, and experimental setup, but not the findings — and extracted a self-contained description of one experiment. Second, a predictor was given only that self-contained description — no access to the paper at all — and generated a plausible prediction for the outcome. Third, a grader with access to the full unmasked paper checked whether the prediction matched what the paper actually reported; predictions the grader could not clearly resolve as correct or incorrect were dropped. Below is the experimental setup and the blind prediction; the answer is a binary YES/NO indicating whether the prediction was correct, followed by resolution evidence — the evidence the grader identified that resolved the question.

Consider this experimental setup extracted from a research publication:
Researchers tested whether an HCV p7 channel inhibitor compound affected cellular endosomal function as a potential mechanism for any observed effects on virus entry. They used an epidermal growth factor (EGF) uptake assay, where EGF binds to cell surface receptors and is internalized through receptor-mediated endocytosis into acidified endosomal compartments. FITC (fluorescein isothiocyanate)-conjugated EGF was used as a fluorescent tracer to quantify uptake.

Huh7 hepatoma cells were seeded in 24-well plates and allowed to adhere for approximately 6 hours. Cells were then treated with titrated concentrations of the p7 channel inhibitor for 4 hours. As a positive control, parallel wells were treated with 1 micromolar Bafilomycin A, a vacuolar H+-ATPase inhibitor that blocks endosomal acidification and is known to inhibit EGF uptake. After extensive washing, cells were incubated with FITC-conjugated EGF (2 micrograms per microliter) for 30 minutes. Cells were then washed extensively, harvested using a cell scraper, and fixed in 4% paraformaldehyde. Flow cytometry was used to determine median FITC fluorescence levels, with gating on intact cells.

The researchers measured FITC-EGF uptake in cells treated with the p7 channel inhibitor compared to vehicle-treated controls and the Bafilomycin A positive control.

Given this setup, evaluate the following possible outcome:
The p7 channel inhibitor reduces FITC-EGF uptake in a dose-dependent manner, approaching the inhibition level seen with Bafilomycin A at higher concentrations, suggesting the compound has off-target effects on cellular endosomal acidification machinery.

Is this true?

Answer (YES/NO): NO